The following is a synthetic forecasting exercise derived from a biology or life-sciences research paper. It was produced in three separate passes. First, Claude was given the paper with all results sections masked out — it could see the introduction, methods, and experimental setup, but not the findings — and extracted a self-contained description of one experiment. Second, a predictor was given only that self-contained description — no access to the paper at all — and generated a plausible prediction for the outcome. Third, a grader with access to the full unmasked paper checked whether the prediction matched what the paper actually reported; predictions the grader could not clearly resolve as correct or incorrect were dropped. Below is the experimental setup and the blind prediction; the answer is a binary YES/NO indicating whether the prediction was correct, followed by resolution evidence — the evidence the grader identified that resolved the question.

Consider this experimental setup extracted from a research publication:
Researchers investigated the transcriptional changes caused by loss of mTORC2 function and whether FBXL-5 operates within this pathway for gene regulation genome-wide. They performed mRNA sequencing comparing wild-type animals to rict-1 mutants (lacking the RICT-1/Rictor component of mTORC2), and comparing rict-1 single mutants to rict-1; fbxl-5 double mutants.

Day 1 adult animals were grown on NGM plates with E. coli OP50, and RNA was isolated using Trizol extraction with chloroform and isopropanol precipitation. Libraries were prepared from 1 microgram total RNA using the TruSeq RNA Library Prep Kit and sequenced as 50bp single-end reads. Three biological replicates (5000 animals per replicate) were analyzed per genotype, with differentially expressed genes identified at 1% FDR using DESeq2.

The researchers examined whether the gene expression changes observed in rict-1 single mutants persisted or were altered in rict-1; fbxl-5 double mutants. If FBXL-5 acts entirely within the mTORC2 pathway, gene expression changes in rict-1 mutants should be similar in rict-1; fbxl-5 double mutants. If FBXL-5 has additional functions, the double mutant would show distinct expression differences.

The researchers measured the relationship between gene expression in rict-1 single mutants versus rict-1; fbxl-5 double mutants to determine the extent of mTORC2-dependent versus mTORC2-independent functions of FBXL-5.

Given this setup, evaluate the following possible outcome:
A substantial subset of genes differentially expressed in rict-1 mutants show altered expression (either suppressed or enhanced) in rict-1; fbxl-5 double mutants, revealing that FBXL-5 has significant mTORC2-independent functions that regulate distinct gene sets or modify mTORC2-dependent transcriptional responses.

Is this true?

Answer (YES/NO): NO